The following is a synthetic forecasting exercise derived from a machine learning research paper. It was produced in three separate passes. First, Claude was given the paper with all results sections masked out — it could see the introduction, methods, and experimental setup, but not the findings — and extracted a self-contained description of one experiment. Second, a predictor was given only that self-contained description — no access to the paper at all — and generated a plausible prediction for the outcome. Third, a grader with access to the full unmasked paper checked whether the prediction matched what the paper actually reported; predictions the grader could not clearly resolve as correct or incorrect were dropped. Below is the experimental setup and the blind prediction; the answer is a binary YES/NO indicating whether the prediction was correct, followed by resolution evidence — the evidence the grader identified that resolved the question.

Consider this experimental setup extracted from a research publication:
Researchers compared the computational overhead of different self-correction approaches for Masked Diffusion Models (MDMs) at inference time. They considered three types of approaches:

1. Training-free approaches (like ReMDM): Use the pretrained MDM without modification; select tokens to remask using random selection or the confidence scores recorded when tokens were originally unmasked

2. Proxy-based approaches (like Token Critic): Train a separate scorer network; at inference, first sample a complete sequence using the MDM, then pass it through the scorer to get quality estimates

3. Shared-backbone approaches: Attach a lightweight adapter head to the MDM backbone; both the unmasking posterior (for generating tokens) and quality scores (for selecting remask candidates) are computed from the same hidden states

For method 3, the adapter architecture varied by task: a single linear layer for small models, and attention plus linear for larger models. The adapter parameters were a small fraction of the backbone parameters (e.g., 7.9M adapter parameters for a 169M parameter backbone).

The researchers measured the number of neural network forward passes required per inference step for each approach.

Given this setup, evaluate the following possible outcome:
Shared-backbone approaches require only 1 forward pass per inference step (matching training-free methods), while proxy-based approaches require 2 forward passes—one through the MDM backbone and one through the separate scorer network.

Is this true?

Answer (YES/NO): YES